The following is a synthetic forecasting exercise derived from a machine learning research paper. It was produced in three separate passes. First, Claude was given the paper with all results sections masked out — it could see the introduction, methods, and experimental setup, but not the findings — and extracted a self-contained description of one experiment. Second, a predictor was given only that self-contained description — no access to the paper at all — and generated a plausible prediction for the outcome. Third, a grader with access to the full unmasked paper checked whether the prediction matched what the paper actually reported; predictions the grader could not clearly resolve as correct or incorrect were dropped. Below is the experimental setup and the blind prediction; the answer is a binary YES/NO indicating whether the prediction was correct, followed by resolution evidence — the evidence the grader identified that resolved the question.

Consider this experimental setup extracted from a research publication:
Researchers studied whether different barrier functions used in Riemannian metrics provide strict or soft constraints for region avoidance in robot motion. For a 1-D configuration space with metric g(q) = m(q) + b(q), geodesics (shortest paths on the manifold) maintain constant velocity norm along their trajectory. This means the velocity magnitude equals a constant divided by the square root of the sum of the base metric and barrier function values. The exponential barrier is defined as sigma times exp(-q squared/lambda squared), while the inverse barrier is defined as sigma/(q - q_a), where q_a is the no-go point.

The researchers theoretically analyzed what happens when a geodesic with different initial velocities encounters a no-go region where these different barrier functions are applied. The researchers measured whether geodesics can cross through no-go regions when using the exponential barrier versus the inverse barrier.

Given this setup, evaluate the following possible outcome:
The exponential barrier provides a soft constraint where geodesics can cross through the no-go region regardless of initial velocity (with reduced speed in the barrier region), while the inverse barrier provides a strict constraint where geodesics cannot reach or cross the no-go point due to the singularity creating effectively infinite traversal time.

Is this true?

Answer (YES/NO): NO